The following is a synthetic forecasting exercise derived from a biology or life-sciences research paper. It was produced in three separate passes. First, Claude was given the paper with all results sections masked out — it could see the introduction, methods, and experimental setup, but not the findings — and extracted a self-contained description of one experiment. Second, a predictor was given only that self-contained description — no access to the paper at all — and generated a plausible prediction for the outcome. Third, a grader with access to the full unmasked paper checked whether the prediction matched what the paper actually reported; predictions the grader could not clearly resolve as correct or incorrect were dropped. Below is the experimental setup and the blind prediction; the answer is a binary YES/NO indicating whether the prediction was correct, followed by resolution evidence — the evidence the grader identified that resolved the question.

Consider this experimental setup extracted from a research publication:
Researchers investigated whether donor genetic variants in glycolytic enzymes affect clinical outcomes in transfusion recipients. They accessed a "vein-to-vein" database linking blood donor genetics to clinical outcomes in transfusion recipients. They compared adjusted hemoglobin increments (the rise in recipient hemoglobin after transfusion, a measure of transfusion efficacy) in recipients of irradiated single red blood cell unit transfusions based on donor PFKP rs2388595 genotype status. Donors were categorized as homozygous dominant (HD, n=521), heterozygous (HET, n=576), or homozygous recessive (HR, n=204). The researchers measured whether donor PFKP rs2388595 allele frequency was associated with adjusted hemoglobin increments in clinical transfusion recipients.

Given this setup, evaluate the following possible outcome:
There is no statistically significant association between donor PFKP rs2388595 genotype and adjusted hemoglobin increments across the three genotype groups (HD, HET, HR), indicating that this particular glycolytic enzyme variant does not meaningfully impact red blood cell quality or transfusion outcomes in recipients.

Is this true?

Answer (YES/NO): NO